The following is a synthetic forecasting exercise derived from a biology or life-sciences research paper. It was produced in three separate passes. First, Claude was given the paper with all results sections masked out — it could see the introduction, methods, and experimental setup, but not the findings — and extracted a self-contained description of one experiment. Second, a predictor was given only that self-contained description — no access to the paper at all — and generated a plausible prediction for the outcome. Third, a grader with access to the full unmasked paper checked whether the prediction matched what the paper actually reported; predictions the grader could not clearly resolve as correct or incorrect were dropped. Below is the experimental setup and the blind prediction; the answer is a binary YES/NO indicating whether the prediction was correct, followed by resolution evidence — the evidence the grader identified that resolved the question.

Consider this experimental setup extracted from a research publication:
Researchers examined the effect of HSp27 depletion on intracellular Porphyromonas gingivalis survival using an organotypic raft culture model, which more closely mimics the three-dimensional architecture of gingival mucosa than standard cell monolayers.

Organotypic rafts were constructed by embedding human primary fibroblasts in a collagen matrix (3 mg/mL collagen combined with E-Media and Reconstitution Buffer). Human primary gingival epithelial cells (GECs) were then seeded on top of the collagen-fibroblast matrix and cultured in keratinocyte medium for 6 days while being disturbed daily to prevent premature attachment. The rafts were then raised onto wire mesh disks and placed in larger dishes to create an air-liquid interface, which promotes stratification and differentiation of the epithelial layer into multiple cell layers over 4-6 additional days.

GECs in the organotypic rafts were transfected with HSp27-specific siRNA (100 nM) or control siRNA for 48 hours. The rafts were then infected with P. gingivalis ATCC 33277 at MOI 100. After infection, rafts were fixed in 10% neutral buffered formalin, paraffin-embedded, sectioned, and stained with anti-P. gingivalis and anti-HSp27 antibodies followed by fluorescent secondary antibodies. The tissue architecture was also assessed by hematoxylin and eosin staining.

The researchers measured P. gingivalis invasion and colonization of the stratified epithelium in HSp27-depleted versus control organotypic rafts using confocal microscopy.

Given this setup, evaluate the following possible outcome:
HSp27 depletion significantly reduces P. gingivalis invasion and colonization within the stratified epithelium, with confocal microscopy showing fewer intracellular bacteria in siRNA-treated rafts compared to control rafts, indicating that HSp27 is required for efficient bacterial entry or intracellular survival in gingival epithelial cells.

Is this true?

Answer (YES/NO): YES